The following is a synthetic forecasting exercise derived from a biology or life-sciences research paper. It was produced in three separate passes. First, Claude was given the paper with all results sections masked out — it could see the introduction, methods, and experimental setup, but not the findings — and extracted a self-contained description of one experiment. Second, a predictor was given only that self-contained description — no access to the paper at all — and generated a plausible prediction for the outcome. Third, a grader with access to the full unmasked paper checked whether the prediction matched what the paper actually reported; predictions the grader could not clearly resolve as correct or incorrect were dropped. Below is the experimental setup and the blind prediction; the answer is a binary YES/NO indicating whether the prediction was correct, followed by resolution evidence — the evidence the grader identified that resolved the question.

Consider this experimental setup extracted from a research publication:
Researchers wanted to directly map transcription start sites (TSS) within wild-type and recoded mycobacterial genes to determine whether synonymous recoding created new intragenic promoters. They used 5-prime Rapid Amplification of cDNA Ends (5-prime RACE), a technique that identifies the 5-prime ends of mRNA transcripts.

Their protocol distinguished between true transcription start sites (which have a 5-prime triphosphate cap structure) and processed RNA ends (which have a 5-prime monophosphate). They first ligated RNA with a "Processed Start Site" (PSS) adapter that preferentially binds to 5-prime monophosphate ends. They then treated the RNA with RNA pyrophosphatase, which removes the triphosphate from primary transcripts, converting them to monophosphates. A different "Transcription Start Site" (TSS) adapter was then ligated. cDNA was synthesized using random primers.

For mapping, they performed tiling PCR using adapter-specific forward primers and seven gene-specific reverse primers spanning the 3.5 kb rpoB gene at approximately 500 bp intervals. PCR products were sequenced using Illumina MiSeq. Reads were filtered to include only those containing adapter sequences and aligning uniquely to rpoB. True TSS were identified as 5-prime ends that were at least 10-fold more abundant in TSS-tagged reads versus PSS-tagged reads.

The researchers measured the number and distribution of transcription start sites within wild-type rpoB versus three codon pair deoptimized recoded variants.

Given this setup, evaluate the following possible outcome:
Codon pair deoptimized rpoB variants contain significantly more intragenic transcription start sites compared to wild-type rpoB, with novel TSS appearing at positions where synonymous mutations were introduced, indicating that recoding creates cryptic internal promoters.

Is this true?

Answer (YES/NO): YES